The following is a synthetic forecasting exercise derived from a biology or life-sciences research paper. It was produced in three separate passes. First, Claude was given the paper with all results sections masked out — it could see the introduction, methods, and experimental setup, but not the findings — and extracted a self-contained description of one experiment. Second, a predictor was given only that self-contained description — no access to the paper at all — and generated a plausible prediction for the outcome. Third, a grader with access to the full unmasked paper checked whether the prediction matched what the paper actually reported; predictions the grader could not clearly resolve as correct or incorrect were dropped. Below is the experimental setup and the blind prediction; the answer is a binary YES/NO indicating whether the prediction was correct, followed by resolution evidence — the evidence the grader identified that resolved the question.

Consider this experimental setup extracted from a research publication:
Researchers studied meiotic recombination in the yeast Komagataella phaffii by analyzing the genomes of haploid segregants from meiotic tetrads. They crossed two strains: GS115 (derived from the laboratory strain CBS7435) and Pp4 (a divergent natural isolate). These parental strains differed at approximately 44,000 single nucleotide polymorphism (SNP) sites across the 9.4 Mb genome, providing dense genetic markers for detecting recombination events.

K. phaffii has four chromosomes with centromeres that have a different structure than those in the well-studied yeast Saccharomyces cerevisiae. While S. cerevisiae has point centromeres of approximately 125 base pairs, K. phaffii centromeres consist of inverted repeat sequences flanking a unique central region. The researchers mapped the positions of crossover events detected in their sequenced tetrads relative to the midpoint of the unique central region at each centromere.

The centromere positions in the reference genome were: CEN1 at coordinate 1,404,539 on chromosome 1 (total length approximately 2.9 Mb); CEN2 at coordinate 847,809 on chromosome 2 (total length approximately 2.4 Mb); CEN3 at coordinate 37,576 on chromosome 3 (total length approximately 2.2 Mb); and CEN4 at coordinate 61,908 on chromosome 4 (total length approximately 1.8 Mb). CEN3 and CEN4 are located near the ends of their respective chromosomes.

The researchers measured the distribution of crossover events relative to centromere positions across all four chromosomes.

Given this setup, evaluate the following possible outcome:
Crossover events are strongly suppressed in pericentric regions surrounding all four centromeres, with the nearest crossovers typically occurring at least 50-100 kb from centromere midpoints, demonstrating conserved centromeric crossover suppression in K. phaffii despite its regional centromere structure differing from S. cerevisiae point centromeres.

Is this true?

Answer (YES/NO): YES